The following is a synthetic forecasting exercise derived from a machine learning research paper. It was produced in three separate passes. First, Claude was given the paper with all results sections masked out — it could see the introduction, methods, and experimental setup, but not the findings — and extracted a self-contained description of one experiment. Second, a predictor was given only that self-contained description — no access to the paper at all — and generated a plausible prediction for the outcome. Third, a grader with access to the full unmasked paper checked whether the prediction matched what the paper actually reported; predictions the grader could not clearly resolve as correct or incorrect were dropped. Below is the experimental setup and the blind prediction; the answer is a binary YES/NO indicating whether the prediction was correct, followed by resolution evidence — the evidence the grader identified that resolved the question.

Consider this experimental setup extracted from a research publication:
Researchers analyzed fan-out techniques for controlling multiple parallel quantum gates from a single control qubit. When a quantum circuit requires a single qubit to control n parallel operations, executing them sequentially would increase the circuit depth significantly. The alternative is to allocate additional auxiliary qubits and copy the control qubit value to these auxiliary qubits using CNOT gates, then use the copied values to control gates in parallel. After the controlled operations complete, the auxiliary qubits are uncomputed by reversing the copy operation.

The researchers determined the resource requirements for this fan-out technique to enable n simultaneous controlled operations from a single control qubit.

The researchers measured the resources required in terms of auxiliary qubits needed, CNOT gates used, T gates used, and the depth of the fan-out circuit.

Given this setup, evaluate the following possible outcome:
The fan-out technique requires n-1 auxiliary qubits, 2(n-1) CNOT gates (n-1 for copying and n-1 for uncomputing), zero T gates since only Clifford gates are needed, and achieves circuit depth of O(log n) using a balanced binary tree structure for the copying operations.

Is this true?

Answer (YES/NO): NO